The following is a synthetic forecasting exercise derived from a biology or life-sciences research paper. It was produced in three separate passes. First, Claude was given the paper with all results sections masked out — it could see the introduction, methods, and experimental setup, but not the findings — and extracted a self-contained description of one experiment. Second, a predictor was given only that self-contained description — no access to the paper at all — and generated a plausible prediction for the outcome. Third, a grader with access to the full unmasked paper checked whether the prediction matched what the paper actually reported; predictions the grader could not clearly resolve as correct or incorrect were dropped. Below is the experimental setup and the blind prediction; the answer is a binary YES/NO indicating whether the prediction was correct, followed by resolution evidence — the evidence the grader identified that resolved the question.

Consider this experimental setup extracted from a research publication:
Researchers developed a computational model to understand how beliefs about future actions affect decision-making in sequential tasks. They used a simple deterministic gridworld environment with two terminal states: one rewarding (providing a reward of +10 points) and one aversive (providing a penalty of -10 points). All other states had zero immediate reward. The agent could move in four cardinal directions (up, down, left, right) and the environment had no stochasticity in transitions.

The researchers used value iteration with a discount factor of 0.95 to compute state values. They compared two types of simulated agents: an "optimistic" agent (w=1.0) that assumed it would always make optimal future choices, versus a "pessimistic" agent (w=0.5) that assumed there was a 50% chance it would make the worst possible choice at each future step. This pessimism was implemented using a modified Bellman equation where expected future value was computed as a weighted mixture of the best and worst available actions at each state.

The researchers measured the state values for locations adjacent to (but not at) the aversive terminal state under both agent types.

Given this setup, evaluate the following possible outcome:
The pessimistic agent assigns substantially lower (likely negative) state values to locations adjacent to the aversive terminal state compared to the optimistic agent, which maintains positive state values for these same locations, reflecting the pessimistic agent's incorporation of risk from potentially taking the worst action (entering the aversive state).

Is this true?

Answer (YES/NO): YES